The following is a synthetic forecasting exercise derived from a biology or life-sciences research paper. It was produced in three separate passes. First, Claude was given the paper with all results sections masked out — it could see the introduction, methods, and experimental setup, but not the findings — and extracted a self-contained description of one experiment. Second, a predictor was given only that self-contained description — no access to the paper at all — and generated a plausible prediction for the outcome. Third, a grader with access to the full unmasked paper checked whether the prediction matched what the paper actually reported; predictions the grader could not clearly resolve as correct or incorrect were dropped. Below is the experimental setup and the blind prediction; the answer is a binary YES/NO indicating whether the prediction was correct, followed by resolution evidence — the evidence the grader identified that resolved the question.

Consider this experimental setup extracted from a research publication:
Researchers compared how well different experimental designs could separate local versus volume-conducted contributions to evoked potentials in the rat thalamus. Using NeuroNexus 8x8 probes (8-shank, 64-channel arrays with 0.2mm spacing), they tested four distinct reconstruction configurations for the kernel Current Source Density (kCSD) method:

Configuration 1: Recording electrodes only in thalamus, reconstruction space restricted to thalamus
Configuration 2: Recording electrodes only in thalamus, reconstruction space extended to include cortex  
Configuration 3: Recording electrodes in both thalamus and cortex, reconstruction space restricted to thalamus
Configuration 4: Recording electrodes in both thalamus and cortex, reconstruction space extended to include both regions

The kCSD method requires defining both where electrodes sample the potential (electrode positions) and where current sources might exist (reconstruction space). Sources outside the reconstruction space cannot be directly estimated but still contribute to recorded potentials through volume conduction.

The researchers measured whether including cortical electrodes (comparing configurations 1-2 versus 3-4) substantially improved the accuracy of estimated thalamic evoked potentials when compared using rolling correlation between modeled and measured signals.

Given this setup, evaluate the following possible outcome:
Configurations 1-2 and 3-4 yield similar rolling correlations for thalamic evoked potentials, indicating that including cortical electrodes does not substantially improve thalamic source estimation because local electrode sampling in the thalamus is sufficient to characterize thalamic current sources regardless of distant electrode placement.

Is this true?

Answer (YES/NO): NO